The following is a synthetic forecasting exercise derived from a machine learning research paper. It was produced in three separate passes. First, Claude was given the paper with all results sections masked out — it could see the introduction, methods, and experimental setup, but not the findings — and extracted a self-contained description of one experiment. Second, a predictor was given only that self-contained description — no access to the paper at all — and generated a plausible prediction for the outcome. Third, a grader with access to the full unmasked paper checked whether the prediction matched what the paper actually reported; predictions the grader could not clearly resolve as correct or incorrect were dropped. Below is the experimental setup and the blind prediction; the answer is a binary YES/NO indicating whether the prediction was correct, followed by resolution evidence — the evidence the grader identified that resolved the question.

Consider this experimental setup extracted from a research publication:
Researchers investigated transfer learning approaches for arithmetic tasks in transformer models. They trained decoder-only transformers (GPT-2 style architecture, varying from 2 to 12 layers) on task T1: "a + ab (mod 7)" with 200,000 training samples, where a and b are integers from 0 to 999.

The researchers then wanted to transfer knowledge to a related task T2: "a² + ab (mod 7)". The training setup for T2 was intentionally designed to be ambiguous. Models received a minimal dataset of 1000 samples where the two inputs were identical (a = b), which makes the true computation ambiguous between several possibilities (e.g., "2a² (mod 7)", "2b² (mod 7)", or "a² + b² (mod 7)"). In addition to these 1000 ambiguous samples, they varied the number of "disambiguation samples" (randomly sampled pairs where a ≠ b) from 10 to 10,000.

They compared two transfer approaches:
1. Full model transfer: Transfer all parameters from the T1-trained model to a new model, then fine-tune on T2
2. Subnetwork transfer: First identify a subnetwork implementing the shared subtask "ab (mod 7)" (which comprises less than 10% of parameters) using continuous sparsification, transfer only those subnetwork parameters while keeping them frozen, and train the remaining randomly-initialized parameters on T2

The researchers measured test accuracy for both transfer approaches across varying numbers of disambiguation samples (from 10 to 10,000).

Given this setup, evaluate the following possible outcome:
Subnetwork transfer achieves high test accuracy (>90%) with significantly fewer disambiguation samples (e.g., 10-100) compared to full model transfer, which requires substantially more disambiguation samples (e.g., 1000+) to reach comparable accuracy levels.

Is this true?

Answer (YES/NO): NO